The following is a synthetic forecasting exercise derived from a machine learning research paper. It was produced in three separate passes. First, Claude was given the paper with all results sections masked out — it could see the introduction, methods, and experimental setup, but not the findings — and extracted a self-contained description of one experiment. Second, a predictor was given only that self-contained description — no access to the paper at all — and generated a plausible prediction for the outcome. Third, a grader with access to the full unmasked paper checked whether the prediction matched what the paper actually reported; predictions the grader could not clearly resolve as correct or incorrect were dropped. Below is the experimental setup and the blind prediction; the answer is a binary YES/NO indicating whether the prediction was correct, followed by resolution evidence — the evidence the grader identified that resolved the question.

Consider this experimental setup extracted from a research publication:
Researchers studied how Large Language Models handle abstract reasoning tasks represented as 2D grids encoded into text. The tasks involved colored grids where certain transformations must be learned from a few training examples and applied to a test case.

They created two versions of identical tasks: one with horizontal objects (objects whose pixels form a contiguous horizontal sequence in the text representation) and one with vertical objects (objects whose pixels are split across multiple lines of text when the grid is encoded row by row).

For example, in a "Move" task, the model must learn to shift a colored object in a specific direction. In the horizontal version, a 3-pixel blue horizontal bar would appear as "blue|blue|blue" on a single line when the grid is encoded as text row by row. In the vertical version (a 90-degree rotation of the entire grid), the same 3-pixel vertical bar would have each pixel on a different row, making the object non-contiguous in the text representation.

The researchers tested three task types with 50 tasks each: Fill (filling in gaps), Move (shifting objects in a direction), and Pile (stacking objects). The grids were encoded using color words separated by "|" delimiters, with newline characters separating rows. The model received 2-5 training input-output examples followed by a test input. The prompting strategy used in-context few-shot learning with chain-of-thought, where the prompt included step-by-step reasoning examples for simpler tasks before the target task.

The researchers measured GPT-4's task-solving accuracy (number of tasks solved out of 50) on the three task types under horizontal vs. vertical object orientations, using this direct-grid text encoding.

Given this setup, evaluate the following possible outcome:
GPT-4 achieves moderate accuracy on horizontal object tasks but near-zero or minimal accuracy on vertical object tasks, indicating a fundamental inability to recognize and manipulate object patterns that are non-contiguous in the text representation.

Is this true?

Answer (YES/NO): NO